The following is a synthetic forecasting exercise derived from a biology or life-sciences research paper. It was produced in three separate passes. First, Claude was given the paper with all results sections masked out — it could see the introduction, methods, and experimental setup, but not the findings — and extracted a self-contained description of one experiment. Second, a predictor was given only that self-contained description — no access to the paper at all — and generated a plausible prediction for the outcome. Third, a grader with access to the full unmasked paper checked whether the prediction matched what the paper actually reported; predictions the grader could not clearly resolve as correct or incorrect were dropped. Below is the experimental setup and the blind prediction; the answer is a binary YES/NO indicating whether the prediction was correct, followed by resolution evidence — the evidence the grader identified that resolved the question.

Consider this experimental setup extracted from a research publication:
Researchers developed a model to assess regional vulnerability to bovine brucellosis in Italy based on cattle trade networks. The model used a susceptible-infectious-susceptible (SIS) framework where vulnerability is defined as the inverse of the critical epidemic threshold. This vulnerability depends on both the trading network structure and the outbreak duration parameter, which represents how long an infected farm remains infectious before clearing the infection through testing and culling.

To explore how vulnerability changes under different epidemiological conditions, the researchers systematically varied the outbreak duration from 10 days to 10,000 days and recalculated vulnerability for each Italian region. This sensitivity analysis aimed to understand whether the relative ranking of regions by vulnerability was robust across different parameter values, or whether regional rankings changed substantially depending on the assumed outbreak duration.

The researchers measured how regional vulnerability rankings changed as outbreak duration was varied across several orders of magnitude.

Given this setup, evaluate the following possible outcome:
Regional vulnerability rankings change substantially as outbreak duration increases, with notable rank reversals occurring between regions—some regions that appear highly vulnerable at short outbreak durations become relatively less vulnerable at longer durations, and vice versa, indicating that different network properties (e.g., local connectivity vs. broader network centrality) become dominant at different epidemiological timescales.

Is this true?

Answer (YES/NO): NO